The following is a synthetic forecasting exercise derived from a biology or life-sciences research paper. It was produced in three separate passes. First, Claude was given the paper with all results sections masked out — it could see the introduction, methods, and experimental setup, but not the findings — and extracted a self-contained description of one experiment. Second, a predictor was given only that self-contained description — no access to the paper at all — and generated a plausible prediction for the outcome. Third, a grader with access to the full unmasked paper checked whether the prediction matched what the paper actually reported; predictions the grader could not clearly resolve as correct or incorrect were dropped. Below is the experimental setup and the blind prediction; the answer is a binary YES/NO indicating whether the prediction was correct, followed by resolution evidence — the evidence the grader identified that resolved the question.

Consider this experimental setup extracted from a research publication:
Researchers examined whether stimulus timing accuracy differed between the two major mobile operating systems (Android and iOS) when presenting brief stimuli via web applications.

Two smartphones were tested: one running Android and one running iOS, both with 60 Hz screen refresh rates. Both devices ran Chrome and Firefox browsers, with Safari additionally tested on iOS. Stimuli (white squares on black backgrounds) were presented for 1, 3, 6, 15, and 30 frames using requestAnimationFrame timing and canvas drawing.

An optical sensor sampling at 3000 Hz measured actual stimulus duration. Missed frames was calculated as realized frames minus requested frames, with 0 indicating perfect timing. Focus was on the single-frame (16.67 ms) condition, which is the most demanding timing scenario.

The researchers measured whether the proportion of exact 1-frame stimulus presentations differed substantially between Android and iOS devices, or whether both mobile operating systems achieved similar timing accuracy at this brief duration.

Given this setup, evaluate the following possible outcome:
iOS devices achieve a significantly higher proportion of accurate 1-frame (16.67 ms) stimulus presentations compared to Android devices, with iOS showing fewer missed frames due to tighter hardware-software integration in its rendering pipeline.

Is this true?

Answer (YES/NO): YES